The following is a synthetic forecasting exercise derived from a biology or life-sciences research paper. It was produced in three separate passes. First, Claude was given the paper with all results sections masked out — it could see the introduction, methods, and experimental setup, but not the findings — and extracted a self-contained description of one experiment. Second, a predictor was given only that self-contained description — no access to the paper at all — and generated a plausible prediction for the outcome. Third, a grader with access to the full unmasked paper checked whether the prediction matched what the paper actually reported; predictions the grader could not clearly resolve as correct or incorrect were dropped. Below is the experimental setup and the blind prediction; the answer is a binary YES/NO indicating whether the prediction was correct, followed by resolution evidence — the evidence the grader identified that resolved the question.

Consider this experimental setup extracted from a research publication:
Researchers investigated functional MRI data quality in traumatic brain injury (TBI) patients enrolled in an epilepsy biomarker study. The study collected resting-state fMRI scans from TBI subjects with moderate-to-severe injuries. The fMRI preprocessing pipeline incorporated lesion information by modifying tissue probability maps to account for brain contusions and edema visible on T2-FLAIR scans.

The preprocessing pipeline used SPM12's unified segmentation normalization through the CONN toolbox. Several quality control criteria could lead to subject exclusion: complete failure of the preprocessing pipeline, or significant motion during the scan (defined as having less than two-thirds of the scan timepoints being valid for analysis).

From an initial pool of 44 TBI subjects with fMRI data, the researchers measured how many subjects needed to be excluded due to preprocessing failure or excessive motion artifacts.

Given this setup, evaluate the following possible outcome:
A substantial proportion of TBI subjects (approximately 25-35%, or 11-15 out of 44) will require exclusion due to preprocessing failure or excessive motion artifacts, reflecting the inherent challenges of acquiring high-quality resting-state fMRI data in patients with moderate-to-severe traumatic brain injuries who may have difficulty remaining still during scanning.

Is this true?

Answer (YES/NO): NO